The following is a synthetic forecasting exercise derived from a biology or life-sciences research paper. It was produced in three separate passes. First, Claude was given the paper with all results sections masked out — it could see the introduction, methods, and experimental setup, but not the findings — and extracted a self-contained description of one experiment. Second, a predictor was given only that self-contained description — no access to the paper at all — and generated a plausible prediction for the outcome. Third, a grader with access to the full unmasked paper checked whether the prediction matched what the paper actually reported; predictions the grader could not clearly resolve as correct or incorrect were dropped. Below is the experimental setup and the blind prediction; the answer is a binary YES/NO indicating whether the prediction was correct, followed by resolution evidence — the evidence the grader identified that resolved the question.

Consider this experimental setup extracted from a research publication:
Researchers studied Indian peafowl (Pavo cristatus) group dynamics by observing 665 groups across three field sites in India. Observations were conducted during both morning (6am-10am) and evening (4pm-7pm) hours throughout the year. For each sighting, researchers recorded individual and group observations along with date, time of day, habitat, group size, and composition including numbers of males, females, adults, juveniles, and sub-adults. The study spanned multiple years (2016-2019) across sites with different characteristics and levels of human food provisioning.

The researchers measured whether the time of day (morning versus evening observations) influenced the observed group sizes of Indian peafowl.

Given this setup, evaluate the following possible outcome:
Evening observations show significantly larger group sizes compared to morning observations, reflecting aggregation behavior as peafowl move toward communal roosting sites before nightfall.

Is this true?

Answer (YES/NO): NO